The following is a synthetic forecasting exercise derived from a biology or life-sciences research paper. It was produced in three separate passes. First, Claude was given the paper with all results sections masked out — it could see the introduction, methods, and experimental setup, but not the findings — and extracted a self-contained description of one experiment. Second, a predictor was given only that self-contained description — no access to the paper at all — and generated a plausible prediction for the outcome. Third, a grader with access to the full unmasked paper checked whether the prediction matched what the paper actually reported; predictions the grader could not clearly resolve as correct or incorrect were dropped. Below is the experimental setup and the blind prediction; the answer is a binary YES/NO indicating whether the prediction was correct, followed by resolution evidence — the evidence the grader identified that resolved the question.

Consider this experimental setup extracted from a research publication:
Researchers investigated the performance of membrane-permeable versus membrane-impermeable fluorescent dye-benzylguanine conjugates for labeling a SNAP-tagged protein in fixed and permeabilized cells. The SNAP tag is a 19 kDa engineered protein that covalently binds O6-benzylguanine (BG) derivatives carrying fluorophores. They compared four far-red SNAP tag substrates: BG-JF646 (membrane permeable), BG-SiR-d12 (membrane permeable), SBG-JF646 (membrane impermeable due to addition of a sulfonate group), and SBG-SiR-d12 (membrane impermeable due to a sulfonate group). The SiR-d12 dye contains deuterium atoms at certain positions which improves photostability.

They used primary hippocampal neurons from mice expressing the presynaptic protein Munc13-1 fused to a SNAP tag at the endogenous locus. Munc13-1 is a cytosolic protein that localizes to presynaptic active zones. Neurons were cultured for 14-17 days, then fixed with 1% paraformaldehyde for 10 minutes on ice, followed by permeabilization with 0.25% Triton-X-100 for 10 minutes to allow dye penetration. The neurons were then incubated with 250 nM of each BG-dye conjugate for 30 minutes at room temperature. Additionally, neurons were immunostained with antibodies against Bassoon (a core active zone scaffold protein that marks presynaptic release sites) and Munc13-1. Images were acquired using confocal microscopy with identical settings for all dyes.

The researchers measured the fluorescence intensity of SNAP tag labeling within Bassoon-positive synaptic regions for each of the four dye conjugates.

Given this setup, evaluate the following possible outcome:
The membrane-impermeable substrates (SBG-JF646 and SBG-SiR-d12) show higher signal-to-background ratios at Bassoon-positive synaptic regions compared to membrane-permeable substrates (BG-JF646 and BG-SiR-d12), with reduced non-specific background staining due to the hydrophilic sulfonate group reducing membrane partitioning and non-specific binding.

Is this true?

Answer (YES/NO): NO